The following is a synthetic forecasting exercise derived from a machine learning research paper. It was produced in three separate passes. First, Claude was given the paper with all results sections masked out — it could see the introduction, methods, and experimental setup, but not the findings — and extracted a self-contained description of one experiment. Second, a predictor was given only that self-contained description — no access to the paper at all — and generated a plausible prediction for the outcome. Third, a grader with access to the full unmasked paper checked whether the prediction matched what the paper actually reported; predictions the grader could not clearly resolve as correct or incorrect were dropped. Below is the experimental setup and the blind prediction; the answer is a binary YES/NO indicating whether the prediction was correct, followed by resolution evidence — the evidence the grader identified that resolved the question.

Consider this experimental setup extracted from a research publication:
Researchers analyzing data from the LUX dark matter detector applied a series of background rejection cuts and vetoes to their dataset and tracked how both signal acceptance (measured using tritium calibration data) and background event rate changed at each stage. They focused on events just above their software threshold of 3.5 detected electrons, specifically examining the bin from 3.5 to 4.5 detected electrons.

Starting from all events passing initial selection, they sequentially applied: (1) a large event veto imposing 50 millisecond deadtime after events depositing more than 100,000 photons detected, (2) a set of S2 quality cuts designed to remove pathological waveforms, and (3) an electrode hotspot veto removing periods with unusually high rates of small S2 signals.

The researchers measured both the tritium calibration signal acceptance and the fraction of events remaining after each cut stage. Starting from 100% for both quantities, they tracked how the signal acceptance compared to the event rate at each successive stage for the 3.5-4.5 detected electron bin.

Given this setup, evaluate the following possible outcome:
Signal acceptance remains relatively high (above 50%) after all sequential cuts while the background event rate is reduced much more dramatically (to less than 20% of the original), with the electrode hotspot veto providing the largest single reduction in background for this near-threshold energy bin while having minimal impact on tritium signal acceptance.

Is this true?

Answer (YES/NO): NO